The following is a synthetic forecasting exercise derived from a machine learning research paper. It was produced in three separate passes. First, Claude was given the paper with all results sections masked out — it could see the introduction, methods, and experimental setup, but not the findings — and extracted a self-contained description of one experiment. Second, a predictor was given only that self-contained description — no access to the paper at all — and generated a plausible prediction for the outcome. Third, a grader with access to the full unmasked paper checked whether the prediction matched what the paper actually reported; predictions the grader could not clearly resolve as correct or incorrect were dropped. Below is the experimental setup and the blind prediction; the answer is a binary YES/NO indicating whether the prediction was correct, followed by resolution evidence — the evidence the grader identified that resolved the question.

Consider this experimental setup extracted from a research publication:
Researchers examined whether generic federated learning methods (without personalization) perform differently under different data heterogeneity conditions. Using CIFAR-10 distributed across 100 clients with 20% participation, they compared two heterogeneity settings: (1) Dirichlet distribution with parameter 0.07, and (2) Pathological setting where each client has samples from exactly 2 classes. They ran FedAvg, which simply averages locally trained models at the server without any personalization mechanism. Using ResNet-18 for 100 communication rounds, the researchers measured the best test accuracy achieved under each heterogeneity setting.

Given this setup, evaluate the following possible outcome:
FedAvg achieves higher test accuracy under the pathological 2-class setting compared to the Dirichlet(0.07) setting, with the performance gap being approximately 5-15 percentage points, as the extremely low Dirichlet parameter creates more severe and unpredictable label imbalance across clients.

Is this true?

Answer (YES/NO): NO